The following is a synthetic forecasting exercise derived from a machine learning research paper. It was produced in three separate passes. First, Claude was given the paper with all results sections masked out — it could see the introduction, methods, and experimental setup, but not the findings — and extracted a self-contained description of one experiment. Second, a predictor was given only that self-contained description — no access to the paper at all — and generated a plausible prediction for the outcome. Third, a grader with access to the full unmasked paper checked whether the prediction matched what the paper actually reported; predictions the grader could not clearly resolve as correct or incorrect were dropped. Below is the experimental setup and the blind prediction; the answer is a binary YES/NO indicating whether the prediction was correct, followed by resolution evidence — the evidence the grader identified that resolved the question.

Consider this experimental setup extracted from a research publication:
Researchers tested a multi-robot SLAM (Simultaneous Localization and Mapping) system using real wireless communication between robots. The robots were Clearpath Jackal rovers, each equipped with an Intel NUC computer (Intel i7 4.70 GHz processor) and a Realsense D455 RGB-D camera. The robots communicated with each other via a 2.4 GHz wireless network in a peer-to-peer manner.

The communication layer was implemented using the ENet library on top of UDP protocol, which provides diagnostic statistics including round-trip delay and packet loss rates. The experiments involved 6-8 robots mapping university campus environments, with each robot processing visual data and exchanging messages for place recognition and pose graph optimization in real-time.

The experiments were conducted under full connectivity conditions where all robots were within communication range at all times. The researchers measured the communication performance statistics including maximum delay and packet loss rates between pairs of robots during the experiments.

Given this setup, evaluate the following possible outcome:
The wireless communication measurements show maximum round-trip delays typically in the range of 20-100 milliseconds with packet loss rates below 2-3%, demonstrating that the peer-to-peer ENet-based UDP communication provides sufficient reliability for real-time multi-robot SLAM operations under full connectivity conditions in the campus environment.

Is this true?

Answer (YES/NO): NO